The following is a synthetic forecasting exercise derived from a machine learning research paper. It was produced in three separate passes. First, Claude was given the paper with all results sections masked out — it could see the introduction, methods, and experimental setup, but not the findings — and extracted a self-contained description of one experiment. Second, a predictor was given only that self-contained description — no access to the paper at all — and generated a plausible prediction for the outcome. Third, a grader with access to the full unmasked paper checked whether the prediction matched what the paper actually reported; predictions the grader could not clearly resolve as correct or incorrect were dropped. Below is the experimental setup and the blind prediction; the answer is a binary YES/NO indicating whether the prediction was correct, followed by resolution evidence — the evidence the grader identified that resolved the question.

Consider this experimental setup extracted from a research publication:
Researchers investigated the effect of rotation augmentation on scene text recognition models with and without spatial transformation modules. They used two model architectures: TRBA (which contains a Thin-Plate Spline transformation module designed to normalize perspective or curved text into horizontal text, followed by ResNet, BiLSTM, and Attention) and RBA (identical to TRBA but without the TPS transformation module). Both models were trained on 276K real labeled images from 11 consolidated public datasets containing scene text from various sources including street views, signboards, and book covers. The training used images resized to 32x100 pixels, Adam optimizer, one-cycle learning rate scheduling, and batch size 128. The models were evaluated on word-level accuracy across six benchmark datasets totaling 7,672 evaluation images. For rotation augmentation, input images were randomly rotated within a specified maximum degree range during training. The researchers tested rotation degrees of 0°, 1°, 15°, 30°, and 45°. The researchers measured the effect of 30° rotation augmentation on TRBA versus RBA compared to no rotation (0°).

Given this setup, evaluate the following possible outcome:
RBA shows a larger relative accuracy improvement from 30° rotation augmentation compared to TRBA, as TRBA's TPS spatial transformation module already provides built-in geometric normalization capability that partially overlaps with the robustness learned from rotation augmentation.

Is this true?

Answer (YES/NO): YES